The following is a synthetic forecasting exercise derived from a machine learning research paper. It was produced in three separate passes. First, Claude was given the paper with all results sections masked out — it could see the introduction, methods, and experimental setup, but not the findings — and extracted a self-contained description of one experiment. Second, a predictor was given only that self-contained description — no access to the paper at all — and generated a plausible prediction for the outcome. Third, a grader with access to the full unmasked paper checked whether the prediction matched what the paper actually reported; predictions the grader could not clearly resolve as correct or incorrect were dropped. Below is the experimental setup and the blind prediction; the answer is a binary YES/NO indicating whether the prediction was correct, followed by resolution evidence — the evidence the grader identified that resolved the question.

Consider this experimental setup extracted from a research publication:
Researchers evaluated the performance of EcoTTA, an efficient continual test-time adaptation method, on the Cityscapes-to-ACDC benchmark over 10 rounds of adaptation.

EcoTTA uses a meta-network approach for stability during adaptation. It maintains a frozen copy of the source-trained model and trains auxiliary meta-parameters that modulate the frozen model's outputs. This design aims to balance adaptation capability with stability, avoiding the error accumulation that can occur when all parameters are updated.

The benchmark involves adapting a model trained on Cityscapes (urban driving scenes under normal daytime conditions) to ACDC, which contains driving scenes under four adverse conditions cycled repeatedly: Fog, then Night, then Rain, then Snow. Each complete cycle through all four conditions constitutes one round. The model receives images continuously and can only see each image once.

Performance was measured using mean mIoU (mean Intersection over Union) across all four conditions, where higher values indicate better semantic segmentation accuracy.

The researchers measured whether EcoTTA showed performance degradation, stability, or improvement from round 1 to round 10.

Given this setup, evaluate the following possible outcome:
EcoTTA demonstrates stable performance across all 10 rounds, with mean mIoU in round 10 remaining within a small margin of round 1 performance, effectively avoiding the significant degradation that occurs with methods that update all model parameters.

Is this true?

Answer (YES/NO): NO